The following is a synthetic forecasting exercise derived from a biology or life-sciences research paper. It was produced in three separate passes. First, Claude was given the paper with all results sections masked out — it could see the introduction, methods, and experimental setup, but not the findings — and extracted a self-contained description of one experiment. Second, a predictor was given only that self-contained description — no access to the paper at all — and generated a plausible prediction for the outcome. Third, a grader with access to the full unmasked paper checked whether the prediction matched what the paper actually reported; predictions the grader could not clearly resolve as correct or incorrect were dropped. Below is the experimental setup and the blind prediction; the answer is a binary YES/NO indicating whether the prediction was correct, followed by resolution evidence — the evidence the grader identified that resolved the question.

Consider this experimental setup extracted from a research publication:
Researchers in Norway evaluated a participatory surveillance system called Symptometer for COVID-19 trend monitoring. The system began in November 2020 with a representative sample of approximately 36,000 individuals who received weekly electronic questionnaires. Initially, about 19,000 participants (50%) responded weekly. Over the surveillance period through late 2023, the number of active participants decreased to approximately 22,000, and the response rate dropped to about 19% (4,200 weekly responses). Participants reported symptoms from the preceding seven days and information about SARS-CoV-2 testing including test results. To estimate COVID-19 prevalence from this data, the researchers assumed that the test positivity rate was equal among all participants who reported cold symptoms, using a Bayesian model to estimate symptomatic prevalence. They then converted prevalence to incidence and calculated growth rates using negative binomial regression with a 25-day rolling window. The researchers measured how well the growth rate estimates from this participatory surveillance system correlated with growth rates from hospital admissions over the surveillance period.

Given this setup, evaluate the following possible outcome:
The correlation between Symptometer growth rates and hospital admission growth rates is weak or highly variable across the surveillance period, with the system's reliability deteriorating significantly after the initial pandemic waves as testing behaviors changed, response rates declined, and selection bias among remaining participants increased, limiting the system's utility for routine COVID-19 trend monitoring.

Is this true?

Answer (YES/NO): NO